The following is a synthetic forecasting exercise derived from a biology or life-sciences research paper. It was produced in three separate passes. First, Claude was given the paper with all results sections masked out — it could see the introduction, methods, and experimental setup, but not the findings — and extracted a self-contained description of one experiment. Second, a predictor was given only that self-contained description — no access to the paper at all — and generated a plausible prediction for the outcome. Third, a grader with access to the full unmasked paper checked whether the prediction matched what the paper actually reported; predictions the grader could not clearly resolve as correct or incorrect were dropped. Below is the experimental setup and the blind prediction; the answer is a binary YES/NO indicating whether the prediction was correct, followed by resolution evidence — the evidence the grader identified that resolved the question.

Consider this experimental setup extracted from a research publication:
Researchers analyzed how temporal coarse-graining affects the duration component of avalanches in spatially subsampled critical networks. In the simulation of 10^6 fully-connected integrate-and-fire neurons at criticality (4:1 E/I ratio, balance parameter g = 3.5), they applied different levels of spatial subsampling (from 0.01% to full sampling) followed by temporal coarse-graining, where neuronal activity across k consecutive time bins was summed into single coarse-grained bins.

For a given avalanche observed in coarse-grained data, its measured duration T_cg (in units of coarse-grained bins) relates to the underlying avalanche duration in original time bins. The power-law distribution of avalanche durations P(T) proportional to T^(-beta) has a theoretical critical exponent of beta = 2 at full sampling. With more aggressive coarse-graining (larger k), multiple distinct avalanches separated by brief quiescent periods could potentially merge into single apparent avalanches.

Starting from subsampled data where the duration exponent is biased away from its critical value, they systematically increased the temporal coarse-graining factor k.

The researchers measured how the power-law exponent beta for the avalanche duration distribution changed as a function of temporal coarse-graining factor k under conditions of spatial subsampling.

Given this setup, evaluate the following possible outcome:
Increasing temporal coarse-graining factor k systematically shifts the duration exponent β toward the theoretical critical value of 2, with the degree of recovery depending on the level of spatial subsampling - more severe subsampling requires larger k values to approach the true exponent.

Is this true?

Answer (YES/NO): NO